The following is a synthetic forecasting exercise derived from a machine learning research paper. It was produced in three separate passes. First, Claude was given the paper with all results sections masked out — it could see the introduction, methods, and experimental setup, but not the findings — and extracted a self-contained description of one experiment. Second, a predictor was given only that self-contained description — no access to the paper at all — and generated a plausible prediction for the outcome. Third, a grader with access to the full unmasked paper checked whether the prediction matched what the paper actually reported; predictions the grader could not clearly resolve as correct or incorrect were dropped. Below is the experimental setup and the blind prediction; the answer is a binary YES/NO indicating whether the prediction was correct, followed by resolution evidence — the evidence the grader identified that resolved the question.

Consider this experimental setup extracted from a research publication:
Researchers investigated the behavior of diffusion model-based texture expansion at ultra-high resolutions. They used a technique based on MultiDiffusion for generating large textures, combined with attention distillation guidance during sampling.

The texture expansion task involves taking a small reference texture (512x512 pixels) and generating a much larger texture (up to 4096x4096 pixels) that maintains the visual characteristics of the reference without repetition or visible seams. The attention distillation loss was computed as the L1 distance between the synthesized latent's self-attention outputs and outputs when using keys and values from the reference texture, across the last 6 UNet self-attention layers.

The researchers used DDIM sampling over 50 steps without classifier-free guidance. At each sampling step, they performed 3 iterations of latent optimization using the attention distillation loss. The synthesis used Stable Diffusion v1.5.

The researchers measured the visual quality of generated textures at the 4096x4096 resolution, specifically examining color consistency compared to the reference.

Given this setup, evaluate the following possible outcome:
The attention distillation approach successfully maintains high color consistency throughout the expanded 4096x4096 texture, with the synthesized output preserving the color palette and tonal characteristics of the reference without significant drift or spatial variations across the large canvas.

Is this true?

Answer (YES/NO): NO